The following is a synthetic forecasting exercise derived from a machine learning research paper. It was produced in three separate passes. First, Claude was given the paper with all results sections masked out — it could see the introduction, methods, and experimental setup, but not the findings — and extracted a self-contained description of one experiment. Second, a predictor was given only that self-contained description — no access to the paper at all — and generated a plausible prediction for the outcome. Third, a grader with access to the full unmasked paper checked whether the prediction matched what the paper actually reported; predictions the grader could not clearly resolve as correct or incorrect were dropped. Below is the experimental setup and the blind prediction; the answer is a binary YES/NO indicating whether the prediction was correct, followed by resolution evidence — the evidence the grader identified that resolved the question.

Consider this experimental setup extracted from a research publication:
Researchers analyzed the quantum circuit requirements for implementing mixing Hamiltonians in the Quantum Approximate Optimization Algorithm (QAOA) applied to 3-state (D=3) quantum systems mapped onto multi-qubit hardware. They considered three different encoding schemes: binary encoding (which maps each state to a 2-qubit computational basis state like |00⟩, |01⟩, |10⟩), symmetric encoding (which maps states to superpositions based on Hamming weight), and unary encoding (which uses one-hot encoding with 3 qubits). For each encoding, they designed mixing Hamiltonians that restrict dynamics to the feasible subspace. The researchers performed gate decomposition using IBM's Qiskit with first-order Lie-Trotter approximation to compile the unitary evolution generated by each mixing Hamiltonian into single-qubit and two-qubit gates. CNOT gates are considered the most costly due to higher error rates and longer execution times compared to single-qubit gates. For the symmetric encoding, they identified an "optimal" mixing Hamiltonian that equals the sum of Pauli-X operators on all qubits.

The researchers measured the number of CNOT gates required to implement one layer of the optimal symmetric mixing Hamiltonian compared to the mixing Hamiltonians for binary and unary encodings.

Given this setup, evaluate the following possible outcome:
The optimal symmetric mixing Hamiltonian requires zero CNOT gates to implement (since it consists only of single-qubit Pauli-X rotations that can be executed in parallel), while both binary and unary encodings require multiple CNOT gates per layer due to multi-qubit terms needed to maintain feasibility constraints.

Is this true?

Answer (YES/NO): YES